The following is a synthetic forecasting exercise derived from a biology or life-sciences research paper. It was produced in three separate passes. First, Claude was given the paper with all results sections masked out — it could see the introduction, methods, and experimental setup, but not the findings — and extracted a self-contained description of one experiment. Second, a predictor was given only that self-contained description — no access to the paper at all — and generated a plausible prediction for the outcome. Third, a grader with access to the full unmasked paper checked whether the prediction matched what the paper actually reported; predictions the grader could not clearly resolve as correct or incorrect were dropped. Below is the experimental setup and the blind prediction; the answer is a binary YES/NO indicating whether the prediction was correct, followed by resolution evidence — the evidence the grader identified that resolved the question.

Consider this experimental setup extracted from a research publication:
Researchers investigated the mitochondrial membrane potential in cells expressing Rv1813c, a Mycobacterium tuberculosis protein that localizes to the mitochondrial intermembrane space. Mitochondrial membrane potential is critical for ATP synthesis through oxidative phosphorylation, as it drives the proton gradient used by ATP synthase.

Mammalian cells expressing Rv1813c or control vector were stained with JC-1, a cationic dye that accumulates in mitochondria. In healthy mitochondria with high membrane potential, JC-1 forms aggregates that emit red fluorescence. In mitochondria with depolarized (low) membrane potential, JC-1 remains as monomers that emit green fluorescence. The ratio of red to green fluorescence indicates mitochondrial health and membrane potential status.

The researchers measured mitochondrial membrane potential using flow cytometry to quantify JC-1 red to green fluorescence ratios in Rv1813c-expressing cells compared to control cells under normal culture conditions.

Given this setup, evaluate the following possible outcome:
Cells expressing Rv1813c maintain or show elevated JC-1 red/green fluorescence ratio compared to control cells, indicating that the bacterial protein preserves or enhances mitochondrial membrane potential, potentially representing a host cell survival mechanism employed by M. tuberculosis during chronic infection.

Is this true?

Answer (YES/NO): YES